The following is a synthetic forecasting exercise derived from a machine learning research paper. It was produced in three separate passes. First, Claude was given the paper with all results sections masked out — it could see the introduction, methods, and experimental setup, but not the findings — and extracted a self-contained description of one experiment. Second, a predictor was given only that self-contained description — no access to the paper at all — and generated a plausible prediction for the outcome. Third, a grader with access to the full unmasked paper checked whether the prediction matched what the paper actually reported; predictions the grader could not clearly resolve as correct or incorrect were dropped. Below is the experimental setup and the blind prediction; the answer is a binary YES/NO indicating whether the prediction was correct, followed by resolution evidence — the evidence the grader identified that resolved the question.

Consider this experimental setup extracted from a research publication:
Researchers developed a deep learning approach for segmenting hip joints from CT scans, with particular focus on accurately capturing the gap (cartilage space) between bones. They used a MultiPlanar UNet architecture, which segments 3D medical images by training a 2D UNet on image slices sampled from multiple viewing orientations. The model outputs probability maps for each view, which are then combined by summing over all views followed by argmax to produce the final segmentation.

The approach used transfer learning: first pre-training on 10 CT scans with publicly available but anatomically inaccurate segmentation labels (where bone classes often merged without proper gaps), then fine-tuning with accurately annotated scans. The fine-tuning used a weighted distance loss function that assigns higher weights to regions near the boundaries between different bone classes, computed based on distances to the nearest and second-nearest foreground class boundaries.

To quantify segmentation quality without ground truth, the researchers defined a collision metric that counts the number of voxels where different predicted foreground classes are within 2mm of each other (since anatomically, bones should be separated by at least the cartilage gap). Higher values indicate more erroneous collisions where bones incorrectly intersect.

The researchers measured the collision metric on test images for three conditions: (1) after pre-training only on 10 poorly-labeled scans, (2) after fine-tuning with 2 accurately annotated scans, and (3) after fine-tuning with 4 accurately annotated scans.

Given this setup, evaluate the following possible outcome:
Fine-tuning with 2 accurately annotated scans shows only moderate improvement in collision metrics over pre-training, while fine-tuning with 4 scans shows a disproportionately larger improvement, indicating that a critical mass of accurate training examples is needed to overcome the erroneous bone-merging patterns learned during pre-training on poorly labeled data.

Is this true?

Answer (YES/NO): NO